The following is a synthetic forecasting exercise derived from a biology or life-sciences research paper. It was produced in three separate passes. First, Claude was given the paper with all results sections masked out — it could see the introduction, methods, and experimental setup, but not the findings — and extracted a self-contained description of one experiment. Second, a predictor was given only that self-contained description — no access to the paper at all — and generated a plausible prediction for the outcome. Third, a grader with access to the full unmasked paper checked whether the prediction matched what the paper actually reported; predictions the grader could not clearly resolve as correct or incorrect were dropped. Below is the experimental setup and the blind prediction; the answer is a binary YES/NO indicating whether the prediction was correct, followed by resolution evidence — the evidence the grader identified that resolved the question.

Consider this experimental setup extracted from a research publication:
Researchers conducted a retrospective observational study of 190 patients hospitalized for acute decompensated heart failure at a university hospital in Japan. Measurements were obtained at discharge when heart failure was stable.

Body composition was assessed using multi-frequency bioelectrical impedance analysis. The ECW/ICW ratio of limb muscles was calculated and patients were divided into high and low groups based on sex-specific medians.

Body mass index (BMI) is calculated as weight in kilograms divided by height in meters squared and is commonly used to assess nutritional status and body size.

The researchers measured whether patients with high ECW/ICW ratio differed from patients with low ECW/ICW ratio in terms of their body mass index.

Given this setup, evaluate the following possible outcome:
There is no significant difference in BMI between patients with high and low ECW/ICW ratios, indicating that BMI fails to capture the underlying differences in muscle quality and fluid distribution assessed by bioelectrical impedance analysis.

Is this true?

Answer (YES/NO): NO